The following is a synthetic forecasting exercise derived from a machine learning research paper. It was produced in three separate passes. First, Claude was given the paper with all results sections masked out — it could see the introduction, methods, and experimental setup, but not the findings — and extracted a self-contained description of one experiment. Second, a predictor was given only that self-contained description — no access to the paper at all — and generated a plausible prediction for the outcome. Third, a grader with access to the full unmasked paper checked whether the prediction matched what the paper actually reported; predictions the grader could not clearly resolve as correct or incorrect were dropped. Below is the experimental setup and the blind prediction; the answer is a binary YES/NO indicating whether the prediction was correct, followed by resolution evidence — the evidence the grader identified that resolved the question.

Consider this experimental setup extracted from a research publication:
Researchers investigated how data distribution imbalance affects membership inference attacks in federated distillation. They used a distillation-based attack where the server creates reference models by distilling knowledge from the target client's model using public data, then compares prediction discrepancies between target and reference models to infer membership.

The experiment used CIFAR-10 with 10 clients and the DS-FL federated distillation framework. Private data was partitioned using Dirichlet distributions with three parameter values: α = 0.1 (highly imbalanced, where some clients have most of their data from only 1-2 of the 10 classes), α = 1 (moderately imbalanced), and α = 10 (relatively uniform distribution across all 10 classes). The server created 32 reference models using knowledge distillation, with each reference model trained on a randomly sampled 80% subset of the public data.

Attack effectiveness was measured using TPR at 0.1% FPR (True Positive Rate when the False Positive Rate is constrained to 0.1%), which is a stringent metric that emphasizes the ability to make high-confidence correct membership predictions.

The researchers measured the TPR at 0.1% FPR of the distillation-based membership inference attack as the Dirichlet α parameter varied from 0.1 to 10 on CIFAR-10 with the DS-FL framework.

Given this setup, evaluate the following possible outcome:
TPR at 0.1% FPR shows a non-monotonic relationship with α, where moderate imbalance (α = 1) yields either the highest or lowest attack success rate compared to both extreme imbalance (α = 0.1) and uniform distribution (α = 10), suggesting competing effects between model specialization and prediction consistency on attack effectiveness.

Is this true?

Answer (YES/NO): NO